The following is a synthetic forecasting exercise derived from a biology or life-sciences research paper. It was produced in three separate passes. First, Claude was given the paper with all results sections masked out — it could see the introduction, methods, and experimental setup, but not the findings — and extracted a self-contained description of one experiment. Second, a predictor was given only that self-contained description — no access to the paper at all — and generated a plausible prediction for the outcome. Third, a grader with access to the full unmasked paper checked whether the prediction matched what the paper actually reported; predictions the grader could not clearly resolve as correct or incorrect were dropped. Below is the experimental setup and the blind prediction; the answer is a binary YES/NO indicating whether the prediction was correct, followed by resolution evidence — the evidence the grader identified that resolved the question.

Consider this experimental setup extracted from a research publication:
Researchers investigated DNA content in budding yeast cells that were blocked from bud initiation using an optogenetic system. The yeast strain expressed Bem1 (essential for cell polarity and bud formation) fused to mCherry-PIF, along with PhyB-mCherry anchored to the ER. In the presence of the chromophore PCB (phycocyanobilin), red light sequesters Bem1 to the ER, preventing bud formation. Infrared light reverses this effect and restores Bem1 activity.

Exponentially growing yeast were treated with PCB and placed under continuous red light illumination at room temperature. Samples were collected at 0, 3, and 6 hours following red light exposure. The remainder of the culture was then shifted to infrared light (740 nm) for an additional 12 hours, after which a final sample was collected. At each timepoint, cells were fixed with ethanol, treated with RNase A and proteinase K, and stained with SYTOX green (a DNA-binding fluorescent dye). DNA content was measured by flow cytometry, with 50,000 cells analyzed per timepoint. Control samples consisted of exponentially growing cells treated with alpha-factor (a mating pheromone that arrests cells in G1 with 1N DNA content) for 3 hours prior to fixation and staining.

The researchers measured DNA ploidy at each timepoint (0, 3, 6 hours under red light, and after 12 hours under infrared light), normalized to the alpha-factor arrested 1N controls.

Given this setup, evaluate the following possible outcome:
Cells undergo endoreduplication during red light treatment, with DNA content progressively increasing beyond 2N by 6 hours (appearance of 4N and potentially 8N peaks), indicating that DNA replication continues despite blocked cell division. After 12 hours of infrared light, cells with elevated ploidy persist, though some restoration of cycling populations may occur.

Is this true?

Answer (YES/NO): YES